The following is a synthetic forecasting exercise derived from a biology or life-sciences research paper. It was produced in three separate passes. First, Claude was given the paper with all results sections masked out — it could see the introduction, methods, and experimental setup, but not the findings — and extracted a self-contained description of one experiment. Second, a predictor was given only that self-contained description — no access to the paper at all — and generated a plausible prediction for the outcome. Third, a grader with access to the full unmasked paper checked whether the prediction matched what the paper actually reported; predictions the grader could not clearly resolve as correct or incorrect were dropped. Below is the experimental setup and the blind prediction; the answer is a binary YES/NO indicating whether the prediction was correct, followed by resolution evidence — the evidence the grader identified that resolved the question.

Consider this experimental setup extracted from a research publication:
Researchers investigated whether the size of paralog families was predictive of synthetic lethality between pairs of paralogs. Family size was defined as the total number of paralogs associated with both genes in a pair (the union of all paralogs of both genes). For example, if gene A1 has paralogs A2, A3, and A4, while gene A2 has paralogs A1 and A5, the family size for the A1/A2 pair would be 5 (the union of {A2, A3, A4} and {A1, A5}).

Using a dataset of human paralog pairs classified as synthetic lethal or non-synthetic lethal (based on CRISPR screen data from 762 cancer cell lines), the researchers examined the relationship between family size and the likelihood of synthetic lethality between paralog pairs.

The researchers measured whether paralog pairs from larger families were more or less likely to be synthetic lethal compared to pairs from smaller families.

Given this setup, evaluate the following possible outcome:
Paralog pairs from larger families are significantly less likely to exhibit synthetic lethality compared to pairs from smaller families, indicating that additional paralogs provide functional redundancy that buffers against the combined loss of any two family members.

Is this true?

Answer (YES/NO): YES